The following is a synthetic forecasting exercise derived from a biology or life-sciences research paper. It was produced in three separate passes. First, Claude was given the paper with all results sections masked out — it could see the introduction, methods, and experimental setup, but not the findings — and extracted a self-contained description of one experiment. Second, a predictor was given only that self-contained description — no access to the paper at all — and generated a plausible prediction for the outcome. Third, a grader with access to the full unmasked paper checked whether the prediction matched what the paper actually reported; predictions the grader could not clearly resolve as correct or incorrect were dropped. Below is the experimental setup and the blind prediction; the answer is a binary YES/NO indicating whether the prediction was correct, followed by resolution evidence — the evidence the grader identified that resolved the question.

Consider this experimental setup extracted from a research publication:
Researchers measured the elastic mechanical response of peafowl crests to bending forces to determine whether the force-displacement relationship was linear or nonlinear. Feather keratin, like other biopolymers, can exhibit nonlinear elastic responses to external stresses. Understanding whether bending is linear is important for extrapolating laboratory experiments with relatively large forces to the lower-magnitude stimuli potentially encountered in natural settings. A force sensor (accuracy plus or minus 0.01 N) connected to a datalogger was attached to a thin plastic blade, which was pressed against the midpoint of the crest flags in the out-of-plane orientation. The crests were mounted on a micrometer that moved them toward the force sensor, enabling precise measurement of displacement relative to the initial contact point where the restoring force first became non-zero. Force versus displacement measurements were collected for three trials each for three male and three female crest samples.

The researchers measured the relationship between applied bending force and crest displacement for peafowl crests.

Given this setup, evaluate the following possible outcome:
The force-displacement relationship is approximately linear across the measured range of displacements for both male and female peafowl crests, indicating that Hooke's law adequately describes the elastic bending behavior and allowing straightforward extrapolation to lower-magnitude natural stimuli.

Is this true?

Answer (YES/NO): YES